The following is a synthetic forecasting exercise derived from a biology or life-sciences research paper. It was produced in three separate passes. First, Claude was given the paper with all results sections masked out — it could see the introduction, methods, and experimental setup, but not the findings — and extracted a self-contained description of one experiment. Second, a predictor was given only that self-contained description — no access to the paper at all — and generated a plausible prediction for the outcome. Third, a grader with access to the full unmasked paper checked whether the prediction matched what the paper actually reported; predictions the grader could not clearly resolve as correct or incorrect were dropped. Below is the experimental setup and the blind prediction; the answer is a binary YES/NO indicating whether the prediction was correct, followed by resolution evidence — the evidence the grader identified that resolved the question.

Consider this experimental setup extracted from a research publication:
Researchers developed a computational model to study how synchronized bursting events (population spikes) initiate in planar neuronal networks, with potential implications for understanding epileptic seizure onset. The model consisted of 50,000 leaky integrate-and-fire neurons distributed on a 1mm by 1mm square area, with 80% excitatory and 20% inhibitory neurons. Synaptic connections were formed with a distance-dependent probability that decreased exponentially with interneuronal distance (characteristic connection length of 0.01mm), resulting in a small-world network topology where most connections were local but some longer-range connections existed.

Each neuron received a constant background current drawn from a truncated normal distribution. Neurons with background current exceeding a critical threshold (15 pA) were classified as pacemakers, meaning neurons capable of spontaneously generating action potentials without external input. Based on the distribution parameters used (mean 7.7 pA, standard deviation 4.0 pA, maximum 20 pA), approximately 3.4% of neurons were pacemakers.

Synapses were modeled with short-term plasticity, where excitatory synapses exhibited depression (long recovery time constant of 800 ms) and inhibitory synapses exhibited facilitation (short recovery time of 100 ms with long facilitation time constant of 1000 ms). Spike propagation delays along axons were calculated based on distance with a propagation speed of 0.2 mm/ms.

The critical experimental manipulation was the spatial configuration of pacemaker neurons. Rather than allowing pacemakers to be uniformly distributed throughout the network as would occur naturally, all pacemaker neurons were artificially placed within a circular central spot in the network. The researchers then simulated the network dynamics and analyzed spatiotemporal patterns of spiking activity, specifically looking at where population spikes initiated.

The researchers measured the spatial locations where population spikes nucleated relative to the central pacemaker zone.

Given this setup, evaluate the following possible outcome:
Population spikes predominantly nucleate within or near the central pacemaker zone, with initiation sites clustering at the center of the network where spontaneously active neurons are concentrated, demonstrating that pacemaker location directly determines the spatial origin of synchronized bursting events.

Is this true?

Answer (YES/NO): NO